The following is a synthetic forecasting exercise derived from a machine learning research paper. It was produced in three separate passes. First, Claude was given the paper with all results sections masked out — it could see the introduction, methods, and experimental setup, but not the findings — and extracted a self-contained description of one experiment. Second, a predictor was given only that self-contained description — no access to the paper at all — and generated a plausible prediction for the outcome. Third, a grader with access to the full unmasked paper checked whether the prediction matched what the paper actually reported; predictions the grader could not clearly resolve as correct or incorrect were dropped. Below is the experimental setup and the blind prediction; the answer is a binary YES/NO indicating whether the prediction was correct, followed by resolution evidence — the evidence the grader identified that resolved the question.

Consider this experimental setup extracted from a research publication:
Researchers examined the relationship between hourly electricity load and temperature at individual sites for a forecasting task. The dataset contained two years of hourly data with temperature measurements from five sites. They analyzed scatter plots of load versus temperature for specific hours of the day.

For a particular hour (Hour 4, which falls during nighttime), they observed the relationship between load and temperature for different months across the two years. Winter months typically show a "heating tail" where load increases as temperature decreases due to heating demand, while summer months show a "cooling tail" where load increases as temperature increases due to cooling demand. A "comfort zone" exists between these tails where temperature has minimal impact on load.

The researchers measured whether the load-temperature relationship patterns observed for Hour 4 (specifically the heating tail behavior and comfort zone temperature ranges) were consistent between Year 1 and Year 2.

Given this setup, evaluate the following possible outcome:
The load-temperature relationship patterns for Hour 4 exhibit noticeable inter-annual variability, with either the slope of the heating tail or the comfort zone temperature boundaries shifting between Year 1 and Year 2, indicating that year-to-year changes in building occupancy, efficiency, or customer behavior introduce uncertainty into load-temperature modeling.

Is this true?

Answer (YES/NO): YES